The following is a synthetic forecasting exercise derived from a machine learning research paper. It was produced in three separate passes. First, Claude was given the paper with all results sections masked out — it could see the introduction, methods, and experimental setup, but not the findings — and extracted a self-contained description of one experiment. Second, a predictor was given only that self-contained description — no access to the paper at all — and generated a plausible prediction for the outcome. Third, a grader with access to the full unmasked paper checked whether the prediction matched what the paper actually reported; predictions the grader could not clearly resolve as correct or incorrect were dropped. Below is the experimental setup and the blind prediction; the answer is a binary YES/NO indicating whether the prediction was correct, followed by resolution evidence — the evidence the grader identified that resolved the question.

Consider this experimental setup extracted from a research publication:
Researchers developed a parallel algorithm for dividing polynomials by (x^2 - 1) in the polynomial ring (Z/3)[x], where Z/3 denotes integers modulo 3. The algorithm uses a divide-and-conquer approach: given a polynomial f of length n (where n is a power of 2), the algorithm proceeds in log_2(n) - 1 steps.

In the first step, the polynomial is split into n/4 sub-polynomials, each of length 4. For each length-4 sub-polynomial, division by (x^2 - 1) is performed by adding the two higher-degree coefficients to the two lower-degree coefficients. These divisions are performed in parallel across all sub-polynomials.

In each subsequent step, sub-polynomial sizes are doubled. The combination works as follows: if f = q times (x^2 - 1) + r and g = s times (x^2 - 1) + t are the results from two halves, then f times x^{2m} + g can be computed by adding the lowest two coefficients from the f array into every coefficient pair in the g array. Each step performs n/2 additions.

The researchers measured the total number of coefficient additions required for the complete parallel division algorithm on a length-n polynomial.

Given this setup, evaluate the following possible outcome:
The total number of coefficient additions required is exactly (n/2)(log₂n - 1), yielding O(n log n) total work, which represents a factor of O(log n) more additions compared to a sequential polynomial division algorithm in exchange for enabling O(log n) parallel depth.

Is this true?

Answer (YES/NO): YES